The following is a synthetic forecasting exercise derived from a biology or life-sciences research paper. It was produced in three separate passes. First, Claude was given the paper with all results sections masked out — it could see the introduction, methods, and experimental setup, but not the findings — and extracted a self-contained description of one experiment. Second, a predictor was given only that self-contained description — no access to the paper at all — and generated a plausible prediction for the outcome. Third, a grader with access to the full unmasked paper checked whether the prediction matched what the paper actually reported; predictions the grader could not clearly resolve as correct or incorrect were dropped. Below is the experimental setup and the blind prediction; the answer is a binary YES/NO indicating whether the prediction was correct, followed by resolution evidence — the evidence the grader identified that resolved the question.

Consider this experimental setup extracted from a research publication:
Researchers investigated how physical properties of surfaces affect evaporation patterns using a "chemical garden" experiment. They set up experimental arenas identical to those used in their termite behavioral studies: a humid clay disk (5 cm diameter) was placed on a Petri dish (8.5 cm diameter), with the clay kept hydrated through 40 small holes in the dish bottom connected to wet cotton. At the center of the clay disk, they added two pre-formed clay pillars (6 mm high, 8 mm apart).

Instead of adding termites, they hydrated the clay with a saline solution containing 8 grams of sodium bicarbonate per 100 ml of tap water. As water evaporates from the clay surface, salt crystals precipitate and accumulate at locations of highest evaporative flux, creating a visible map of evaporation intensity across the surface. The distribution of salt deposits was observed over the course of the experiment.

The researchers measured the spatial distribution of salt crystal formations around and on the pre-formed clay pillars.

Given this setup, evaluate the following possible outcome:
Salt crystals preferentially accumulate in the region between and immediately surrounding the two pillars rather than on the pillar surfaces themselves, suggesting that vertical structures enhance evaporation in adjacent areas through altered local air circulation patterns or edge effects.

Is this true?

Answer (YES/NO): NO